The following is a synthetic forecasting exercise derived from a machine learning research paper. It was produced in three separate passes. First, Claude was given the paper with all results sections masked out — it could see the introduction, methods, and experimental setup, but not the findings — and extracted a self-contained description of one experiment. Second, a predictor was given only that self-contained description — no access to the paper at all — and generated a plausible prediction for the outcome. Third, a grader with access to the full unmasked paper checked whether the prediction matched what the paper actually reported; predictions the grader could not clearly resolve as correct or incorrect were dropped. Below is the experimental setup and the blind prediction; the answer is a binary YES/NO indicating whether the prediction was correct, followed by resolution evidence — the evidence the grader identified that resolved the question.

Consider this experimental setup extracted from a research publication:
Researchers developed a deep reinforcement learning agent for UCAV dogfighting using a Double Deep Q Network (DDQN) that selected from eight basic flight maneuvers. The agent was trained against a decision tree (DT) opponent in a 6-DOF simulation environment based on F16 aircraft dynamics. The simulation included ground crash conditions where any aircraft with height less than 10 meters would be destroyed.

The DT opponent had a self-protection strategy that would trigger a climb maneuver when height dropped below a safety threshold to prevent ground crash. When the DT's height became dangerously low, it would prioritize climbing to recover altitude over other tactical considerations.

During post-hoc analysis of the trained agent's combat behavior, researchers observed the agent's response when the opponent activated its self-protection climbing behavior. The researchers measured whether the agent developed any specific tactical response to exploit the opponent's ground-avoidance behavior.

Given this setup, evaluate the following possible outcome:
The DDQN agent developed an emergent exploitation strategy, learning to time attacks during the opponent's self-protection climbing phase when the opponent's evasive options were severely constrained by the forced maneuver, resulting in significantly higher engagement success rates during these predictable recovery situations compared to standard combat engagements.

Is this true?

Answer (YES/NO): NO